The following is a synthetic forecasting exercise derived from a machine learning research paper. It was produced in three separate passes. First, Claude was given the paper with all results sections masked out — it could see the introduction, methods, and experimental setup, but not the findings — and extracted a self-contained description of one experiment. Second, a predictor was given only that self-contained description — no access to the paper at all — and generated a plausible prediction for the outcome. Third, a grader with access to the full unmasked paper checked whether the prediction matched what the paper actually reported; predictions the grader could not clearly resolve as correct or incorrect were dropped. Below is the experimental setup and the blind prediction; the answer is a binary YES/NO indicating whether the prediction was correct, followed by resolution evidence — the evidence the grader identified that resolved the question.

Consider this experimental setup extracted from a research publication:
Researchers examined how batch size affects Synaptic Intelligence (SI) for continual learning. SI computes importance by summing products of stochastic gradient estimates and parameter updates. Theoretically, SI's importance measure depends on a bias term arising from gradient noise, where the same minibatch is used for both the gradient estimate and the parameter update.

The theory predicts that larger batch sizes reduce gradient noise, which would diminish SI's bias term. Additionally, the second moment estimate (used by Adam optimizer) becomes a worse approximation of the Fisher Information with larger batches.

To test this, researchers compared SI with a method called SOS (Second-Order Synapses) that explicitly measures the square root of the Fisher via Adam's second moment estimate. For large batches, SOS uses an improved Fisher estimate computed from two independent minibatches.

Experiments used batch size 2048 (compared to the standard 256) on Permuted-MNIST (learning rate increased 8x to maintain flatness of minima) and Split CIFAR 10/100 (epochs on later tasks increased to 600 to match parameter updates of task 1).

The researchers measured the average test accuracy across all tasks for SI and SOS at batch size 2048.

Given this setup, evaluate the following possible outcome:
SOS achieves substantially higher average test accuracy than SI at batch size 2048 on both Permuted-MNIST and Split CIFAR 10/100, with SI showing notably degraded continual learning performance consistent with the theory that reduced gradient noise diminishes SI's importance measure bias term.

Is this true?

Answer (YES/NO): YES